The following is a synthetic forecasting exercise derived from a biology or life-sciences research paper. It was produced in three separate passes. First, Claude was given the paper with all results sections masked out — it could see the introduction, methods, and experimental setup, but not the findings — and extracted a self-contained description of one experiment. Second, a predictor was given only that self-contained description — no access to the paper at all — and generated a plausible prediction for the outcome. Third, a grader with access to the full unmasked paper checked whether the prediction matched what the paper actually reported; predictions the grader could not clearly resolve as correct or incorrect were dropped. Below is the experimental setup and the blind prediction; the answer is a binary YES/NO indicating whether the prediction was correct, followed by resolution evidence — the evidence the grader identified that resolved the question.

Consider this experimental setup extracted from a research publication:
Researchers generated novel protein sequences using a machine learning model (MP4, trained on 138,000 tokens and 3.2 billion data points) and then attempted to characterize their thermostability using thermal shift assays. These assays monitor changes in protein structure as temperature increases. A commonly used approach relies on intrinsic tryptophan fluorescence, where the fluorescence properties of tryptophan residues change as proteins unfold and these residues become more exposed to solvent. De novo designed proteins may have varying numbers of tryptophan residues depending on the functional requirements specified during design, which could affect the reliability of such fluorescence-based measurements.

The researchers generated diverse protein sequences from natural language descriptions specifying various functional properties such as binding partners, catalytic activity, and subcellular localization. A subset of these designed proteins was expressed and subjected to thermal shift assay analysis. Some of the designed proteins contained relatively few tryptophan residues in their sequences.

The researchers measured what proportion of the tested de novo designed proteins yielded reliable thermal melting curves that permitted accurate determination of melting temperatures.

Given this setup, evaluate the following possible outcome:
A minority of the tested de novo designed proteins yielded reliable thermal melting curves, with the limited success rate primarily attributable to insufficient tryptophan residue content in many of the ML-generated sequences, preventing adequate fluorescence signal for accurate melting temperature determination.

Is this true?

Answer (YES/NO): NO